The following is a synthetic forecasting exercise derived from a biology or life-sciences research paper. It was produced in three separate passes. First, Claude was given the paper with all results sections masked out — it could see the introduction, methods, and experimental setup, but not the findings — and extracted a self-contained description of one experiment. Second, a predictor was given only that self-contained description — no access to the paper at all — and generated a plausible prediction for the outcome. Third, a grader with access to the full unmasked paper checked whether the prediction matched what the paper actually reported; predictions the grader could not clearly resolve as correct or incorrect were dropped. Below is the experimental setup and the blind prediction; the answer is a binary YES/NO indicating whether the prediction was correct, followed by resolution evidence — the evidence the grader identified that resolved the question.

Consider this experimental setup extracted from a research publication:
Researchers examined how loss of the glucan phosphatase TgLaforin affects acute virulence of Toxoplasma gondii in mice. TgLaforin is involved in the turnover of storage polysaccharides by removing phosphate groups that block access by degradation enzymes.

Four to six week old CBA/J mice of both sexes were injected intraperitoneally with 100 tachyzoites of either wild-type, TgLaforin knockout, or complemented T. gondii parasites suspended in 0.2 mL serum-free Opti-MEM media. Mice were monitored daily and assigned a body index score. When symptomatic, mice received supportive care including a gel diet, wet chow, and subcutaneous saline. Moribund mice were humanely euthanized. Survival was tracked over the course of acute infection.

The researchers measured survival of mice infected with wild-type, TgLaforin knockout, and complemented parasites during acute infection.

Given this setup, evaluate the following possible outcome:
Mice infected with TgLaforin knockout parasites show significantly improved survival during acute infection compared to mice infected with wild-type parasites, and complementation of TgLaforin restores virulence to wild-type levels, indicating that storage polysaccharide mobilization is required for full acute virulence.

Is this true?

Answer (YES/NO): NO